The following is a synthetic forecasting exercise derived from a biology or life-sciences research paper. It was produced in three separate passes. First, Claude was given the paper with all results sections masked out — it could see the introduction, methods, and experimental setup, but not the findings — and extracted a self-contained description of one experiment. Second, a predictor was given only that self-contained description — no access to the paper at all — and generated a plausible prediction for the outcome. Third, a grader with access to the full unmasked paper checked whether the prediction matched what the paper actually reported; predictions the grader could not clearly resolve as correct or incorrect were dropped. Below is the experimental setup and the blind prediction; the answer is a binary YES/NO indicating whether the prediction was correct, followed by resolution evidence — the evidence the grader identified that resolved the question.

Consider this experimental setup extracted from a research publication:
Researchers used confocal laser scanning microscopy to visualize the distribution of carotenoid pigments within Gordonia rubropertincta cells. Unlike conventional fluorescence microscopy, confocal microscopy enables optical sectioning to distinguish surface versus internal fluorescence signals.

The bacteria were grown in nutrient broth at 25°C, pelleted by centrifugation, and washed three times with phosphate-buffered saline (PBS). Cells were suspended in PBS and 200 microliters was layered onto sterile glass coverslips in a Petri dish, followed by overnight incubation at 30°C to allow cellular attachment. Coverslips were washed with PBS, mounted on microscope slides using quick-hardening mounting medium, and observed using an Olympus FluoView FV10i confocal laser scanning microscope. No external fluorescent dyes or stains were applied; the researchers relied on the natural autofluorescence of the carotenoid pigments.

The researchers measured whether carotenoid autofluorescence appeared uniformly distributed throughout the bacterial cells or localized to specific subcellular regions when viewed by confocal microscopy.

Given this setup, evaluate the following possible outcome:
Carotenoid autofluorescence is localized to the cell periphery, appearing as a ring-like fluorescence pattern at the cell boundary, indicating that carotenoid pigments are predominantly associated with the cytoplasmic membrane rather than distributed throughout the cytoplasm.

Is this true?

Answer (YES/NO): NO